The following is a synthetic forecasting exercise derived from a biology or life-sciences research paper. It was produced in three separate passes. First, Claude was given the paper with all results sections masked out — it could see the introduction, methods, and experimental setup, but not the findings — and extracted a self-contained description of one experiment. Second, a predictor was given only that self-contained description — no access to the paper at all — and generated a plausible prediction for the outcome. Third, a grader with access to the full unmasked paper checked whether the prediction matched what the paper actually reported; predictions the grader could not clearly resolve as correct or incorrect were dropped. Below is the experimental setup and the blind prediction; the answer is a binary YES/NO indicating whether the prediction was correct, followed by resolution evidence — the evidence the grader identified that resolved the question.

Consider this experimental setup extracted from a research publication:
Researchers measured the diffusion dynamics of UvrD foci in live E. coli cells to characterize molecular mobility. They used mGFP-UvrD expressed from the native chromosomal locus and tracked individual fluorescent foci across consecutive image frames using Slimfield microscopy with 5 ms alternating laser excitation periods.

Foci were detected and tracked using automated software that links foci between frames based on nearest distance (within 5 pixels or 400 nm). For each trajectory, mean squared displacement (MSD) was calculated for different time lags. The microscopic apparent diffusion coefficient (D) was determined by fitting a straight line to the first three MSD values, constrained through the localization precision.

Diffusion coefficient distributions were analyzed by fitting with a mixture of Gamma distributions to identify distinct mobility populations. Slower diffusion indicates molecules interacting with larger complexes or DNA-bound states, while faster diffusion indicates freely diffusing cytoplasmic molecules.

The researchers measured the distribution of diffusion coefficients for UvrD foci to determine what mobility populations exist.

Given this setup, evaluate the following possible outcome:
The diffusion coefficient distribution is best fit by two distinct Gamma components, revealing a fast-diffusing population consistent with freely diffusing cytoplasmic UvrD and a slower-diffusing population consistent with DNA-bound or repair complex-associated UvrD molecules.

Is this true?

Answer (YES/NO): NO